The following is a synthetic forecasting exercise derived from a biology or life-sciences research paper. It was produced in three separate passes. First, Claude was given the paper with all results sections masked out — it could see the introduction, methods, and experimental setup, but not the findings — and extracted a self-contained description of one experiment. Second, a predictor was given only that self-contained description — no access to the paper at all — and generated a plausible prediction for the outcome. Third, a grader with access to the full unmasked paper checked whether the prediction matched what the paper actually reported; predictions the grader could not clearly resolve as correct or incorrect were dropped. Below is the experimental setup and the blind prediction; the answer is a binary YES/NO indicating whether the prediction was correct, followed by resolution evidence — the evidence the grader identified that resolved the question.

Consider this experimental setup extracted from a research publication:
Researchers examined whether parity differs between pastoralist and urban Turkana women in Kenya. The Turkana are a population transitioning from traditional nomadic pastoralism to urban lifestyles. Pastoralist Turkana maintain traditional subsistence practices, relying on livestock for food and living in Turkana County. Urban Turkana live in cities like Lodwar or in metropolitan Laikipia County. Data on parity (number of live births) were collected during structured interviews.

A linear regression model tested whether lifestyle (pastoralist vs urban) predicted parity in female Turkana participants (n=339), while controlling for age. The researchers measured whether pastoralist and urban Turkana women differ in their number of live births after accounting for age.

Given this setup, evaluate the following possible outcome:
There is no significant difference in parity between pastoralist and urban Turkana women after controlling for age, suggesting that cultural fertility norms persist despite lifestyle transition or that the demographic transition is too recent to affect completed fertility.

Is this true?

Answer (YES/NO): NO